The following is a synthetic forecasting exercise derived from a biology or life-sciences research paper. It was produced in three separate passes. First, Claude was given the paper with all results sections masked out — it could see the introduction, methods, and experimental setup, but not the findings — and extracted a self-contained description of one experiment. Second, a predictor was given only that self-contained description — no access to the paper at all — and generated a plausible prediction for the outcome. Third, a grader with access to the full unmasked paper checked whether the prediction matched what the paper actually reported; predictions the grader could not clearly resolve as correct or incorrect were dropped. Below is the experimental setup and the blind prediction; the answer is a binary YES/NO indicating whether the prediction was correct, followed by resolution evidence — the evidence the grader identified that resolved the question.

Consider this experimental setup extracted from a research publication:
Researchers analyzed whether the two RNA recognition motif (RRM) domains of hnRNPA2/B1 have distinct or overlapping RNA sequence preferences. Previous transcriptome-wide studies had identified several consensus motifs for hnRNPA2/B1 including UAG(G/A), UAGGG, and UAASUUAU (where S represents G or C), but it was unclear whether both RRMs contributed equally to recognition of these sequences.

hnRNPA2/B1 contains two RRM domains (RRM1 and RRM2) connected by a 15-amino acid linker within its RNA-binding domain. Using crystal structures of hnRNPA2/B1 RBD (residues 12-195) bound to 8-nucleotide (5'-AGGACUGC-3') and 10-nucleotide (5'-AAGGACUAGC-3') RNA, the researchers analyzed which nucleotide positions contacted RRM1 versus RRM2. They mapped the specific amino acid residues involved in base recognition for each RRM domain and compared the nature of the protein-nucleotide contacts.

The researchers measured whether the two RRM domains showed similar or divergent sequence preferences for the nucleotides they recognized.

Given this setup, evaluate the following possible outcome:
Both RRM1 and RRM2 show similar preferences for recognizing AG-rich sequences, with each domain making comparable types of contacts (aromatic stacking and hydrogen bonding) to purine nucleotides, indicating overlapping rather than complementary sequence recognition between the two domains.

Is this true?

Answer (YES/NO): NO